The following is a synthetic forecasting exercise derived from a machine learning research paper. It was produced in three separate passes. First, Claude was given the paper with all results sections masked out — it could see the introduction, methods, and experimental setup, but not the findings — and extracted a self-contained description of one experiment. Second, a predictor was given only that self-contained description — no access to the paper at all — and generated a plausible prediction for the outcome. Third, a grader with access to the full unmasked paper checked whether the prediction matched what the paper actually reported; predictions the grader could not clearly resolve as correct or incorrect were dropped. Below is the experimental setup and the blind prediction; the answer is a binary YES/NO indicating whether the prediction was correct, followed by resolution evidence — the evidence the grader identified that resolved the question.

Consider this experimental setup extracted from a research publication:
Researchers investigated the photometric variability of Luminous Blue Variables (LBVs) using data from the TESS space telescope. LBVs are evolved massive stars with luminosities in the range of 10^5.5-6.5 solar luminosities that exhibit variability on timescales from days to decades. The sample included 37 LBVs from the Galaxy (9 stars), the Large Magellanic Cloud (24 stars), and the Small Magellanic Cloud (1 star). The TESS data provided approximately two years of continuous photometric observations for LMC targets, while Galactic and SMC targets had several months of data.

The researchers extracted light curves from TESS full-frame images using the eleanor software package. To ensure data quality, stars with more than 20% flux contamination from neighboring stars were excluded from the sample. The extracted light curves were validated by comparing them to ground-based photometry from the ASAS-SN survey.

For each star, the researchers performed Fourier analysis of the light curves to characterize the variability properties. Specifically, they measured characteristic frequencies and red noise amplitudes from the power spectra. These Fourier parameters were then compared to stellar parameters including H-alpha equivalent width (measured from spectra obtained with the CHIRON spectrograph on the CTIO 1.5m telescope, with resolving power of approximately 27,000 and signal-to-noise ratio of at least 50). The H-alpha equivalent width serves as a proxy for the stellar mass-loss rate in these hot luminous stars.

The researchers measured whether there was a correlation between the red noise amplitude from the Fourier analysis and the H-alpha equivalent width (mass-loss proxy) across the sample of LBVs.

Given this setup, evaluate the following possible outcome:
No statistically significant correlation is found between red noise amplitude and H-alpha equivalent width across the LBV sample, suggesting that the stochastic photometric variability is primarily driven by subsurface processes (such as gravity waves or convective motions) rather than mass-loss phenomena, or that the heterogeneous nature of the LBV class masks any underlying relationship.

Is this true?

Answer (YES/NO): YES